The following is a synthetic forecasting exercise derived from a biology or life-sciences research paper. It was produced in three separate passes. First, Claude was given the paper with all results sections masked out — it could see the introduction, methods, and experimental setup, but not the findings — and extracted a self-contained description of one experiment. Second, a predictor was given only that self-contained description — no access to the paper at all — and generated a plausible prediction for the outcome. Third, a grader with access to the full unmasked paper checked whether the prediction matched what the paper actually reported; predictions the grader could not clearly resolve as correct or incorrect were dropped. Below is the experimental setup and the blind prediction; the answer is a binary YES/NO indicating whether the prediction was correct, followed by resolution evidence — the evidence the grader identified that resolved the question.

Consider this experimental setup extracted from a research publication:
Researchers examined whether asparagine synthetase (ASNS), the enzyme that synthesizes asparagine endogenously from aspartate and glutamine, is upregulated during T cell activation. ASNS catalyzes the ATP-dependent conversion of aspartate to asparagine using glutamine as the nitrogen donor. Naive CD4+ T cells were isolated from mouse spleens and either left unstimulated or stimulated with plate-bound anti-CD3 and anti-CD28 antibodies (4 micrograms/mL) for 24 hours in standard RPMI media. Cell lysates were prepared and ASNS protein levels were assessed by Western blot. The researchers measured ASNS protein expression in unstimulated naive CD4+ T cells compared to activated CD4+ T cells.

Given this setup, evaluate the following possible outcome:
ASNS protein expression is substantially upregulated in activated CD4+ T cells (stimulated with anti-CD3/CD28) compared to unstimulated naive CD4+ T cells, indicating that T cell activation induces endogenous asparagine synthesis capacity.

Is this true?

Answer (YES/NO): YES